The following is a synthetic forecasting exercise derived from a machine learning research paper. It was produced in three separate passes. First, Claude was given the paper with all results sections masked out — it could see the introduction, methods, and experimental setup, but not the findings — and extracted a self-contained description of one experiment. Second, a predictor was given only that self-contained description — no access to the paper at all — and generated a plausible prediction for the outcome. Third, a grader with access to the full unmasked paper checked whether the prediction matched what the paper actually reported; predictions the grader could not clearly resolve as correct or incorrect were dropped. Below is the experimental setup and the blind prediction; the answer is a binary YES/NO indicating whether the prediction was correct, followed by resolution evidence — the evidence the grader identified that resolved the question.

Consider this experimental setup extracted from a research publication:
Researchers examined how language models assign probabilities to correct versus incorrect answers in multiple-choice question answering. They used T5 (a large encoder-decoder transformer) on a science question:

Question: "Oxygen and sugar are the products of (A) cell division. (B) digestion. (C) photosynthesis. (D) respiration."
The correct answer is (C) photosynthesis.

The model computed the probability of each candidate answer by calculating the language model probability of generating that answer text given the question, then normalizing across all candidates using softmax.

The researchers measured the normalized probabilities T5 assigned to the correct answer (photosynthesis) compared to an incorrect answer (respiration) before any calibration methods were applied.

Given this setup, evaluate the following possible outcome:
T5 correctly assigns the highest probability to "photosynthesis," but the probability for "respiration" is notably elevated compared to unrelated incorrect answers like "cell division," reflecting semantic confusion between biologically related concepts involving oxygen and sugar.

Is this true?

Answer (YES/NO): NO